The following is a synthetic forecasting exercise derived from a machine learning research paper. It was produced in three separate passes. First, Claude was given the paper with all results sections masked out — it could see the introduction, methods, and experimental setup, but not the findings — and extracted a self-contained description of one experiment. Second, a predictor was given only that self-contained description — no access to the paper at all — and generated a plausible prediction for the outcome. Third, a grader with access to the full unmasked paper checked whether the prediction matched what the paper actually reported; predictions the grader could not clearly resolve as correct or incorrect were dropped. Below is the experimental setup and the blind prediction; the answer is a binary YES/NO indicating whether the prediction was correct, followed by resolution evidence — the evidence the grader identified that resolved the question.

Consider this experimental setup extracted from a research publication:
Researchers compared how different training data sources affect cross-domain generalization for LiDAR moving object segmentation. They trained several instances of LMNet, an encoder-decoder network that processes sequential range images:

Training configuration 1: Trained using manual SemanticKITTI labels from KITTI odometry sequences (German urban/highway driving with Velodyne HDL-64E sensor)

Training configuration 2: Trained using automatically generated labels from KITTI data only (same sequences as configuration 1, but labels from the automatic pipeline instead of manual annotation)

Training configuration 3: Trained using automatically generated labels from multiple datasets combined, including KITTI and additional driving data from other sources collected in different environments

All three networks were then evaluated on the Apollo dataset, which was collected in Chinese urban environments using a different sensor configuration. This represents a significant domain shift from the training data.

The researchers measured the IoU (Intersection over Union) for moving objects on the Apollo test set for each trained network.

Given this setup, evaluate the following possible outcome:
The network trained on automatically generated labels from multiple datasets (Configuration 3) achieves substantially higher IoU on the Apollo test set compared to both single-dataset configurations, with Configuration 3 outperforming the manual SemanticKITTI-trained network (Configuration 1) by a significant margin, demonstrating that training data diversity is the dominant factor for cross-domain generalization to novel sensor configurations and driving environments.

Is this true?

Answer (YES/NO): NO